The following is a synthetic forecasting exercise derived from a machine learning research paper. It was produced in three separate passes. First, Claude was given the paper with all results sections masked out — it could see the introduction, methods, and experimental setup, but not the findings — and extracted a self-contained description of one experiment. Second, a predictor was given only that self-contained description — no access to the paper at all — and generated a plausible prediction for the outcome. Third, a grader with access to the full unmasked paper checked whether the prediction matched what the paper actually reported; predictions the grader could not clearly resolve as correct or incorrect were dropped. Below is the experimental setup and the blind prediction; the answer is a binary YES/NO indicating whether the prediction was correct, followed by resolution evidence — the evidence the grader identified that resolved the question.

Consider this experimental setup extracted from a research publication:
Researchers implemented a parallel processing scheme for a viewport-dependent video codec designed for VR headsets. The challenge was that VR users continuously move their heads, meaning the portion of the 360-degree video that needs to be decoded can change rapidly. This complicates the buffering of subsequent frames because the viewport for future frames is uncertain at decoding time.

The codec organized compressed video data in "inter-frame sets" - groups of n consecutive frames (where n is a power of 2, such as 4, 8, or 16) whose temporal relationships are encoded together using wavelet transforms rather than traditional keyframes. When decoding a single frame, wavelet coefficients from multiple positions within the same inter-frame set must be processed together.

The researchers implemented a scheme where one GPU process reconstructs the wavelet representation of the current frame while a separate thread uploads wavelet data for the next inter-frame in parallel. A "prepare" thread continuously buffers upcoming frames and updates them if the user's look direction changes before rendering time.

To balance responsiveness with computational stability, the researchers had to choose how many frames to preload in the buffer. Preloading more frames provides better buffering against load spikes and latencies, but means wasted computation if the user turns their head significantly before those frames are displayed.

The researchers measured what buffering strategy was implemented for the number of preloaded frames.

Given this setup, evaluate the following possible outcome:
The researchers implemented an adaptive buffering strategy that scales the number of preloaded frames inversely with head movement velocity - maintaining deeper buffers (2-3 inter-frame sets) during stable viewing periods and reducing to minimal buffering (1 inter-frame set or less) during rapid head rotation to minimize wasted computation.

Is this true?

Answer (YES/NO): NO